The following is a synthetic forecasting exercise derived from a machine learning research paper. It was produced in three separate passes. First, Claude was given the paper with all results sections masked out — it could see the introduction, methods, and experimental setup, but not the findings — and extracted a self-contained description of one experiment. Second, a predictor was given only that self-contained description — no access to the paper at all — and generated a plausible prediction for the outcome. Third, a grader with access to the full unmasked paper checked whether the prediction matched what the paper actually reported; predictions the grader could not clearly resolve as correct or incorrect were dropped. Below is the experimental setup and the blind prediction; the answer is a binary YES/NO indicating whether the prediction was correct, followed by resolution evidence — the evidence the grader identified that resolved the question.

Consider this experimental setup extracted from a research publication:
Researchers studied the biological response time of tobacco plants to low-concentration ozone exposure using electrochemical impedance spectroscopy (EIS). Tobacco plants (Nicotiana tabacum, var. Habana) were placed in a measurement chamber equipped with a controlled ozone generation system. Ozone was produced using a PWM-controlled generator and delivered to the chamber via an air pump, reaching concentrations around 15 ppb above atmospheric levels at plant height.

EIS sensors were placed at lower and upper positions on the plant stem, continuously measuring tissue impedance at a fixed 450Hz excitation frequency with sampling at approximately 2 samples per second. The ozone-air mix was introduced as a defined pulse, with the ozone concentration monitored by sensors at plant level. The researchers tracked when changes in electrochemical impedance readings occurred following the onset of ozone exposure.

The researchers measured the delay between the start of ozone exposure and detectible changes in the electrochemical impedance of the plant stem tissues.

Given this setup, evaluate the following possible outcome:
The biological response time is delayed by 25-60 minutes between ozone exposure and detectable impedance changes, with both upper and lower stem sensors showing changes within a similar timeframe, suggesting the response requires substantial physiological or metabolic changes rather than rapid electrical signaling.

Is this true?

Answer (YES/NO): NO